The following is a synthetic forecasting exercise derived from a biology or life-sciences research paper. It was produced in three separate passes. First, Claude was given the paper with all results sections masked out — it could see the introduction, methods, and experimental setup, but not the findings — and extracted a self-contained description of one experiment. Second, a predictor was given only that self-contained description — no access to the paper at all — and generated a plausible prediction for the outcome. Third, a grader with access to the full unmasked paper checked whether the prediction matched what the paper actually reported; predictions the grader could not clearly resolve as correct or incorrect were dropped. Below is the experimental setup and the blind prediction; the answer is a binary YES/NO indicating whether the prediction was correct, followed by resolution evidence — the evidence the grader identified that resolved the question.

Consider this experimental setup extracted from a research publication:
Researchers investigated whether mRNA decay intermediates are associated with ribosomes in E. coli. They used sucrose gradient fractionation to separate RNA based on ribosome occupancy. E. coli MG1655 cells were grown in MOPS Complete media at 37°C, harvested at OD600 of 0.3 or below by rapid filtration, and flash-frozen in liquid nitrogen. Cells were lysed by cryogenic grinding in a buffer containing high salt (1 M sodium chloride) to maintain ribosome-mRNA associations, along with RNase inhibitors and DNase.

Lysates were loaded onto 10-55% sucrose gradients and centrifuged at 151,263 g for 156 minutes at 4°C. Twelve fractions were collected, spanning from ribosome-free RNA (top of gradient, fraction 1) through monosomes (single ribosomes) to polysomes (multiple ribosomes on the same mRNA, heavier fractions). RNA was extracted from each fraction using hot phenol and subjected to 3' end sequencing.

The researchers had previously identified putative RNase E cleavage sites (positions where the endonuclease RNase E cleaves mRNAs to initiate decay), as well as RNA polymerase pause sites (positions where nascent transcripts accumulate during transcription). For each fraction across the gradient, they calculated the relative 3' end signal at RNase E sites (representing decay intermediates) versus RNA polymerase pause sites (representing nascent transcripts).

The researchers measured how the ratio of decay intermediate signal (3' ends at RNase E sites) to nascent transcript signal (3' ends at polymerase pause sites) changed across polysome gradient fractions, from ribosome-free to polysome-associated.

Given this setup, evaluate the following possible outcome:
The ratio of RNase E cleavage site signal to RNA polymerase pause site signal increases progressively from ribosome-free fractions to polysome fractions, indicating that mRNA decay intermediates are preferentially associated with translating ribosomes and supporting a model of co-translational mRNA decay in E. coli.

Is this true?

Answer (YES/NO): NO